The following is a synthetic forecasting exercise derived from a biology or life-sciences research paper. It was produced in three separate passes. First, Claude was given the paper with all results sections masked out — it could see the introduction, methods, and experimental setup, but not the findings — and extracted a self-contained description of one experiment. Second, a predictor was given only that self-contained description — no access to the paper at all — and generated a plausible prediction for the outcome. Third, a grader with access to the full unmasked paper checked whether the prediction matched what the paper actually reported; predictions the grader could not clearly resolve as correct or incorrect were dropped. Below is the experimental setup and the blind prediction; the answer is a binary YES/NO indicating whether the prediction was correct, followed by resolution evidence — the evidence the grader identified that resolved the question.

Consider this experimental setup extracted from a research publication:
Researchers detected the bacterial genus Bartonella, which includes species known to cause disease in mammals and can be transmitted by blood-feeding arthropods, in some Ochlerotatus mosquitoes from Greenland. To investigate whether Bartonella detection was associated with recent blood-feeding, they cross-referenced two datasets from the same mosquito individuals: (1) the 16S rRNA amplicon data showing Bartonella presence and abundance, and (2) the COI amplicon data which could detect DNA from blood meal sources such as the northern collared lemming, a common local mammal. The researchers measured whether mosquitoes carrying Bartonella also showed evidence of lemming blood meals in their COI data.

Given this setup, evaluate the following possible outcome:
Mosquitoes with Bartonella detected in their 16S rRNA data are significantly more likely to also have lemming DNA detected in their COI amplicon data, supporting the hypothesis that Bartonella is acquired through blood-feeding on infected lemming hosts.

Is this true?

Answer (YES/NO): NO